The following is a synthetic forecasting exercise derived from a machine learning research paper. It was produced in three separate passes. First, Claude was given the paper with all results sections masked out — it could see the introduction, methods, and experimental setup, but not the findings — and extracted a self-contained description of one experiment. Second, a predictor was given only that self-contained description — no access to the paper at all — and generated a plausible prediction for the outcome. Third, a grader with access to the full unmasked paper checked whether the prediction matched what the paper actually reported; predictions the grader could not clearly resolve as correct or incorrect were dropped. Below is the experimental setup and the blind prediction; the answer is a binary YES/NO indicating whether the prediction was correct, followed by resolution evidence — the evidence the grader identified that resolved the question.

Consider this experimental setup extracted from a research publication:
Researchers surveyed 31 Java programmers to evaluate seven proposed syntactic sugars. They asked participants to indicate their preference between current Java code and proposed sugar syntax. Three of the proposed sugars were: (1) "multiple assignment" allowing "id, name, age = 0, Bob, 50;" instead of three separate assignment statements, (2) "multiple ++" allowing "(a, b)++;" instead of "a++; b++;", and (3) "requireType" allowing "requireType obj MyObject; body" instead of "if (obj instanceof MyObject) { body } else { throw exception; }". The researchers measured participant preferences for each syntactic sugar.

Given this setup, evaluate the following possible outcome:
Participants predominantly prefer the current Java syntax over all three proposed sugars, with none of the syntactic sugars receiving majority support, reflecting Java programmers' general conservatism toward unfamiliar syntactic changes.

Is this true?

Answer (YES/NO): NO